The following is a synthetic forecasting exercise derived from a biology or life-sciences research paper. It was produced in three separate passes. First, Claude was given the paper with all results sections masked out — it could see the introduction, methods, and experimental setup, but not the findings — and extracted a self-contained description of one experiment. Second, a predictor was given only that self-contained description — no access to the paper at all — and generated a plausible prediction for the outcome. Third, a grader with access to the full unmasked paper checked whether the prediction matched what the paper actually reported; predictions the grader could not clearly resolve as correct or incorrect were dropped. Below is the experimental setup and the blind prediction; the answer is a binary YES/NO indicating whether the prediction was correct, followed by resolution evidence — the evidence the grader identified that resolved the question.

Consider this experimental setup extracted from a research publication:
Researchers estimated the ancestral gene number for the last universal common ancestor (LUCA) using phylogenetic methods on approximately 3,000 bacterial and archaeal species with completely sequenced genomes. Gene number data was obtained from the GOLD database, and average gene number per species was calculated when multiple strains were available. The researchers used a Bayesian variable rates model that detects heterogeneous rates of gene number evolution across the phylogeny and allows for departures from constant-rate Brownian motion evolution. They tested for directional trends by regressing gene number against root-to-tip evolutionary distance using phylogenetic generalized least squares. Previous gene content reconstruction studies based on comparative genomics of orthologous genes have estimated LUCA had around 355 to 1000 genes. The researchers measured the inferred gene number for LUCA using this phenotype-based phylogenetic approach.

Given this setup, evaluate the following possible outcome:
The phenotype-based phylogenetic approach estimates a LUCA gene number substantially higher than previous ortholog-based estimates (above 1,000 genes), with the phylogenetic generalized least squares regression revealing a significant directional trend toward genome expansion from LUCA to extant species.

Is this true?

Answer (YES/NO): NO